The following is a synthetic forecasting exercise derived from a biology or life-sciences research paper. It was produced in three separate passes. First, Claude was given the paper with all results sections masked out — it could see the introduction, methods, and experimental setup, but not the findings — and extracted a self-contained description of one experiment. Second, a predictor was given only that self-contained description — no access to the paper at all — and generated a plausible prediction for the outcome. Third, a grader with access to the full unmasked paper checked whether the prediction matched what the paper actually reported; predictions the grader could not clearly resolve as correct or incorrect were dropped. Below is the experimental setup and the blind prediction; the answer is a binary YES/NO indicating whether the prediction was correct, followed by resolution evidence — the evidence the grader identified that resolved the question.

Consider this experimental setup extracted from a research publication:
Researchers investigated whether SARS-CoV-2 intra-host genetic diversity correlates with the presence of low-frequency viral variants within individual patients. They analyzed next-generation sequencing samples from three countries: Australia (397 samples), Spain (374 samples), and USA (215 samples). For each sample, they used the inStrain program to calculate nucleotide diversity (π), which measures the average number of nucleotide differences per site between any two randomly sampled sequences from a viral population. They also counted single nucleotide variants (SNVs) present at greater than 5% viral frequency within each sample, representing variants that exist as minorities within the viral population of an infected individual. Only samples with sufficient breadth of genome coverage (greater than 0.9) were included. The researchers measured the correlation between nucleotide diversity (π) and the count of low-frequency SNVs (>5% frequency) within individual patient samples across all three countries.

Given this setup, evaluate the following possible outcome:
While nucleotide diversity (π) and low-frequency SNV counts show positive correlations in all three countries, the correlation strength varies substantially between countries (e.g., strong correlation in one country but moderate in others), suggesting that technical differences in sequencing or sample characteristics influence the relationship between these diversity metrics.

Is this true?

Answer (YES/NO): NO